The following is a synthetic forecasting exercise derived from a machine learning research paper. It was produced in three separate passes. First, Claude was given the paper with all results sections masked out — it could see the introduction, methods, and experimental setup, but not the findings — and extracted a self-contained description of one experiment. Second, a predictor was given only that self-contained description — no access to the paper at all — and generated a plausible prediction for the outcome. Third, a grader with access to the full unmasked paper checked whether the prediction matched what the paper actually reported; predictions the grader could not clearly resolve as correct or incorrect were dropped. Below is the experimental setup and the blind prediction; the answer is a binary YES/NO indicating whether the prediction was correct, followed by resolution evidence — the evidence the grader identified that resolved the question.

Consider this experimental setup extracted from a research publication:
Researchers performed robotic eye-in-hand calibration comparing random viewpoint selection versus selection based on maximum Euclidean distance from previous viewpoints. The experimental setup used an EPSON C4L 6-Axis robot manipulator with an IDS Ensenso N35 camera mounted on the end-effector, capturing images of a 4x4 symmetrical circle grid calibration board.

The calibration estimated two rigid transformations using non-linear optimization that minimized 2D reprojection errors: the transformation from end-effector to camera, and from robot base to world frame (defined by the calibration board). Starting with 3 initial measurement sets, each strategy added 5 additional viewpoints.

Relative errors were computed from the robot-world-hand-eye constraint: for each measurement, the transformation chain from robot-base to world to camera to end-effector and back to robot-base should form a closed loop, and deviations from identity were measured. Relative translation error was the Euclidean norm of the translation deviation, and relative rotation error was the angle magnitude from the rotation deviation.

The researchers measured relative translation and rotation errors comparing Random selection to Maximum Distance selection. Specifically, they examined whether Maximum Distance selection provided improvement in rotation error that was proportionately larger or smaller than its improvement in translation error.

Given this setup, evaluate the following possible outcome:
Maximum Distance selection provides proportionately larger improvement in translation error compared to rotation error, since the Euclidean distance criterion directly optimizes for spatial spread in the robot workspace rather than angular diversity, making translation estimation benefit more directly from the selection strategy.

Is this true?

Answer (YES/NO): YES